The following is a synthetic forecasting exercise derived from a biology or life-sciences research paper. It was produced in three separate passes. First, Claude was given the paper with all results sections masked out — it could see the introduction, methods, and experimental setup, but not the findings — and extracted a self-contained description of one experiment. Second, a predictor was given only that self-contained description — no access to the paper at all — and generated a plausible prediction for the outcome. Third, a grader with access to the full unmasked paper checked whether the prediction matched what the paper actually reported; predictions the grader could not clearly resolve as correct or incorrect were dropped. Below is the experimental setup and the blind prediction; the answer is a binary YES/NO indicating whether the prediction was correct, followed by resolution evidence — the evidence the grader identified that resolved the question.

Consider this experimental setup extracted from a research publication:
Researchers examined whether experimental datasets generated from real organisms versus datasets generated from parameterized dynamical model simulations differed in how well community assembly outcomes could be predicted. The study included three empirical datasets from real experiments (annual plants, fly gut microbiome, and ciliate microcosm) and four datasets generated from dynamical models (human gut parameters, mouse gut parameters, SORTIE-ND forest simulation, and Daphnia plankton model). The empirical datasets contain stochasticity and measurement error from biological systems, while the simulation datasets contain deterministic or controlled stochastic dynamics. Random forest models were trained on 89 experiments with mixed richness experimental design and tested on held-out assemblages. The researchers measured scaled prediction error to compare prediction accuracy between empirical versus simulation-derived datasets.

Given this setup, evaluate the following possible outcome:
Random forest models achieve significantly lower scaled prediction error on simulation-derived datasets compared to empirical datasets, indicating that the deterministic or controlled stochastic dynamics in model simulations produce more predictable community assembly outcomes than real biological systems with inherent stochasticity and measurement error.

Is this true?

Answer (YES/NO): YES